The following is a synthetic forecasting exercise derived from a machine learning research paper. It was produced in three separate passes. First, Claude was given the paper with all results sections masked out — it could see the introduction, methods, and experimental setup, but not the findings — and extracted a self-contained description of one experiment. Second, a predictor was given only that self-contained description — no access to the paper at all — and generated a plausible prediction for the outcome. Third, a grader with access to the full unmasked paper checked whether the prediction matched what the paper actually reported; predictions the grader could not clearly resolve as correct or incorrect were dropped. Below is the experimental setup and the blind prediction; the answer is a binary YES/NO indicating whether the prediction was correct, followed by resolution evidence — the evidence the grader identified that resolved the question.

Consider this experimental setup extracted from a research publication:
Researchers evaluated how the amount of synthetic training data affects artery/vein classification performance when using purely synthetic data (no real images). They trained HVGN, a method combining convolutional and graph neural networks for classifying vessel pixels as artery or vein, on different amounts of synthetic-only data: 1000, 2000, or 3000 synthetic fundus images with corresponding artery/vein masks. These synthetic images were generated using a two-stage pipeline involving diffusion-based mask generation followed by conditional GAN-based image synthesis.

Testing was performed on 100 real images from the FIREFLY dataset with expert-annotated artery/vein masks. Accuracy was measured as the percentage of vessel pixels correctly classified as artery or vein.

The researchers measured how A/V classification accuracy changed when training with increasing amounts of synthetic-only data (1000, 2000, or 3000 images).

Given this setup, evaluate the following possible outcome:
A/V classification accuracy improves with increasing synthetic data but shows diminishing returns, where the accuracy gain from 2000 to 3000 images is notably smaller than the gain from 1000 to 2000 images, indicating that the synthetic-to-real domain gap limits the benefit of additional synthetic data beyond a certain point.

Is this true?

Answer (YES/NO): YES